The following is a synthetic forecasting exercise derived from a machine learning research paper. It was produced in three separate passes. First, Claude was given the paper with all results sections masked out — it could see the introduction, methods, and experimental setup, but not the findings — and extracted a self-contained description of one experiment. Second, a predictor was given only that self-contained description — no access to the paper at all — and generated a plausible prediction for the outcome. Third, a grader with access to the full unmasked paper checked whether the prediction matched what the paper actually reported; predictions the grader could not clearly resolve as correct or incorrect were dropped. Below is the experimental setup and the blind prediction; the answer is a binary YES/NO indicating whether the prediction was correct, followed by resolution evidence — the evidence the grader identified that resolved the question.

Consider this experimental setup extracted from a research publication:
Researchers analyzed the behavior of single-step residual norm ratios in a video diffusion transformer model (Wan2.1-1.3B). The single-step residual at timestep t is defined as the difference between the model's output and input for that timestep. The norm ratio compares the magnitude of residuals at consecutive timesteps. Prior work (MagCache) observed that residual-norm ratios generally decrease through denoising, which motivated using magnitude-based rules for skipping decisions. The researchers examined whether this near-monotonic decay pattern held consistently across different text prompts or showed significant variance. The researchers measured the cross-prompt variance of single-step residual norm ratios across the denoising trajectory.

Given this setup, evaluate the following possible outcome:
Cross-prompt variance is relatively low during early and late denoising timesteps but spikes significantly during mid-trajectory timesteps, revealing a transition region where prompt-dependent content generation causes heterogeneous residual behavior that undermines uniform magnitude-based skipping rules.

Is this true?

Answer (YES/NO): NO